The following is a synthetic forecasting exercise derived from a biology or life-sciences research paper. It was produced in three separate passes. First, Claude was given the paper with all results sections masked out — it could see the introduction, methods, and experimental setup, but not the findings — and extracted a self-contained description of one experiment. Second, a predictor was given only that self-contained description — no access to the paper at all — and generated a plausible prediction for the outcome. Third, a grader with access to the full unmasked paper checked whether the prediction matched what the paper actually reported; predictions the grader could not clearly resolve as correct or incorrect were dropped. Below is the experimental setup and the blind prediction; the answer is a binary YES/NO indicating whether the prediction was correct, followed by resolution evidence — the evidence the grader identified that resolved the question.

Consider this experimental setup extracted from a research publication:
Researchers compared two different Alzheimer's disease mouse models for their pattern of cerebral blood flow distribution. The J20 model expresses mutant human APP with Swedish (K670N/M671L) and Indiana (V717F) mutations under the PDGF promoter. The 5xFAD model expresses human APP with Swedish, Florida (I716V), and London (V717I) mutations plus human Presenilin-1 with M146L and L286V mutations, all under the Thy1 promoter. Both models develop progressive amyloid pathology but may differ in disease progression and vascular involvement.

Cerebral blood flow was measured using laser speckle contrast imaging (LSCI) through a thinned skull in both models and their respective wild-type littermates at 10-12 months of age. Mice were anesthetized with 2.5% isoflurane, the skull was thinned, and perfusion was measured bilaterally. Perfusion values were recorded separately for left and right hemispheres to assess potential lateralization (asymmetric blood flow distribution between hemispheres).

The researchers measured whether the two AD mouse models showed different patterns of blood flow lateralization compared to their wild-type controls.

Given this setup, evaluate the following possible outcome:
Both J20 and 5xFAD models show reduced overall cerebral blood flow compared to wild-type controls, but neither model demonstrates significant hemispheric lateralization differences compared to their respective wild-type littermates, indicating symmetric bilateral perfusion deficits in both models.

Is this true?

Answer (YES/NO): YES